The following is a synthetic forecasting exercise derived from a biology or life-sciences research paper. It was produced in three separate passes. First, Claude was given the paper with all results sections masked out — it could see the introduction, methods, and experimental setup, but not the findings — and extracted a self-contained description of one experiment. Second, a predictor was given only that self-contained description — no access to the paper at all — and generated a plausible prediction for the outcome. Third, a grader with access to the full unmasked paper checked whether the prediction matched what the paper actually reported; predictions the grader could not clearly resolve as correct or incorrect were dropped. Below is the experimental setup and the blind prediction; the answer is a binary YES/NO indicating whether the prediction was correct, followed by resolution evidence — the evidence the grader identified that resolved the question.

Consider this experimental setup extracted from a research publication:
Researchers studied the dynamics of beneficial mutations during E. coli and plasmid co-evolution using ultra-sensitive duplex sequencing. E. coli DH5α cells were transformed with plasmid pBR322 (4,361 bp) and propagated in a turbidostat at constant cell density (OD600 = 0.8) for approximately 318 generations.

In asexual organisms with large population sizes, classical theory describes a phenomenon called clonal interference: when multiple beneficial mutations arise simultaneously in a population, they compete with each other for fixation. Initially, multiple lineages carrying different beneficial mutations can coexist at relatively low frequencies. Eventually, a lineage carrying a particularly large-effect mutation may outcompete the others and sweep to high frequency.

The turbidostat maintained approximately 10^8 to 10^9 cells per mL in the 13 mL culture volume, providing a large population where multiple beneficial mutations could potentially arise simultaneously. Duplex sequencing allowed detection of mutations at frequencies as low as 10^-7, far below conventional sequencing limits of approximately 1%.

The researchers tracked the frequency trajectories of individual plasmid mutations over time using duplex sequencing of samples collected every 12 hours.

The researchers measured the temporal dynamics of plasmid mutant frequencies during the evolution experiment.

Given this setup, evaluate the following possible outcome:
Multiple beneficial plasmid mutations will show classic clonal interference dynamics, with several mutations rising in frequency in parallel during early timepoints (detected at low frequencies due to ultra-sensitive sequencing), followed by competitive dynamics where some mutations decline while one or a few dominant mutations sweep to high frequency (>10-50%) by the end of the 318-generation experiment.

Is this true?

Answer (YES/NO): NO